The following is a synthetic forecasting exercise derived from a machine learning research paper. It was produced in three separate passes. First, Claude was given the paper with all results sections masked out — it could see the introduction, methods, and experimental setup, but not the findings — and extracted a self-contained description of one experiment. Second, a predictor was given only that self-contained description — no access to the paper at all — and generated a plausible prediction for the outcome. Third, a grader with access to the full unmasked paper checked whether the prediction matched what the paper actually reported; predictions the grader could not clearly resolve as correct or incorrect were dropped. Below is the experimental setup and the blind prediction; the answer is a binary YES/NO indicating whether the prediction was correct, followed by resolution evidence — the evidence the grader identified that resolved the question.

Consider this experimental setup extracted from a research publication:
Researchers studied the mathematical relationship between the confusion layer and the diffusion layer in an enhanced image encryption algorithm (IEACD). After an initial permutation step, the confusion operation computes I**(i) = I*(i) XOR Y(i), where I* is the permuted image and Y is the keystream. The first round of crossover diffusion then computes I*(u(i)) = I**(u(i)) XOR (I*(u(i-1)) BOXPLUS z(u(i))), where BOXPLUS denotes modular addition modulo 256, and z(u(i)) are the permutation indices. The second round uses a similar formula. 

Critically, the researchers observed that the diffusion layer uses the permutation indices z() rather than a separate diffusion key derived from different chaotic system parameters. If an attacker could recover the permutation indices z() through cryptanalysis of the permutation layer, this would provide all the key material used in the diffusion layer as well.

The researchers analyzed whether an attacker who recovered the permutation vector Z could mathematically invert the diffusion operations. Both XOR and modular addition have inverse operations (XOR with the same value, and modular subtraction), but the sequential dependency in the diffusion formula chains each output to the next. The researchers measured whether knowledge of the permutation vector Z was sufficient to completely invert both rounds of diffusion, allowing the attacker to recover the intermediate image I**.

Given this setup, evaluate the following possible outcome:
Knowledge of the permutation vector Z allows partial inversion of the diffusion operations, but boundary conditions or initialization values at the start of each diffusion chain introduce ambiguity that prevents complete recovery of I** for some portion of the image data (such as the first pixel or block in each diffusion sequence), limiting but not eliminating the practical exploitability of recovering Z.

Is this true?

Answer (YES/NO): NO